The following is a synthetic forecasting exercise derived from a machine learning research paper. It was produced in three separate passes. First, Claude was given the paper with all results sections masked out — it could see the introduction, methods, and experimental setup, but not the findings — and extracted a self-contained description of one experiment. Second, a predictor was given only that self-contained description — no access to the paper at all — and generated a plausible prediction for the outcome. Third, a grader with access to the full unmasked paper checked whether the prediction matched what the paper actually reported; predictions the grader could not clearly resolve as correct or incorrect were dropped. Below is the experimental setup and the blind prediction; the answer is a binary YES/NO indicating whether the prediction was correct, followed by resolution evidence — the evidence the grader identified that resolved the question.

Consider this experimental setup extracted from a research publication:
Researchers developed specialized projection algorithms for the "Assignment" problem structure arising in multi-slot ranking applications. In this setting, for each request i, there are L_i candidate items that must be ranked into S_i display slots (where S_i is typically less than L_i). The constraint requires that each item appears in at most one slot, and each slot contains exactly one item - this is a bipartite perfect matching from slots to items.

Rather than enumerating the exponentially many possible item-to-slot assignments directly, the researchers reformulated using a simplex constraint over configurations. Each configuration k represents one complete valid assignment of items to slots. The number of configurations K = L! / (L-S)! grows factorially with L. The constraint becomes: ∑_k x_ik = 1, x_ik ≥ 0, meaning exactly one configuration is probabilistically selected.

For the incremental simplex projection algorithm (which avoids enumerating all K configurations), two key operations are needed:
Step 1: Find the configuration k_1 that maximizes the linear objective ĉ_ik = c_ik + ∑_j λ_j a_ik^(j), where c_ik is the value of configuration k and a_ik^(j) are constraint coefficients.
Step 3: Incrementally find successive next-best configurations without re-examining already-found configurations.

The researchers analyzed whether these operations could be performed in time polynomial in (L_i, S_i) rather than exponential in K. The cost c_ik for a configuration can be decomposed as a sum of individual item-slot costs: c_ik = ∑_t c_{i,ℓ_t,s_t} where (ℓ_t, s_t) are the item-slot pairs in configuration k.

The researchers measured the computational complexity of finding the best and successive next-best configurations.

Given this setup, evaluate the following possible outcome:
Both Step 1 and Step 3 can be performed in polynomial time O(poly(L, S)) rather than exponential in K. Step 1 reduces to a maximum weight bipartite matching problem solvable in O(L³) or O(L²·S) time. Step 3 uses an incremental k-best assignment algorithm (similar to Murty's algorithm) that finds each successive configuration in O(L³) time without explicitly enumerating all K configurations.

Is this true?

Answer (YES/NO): NO